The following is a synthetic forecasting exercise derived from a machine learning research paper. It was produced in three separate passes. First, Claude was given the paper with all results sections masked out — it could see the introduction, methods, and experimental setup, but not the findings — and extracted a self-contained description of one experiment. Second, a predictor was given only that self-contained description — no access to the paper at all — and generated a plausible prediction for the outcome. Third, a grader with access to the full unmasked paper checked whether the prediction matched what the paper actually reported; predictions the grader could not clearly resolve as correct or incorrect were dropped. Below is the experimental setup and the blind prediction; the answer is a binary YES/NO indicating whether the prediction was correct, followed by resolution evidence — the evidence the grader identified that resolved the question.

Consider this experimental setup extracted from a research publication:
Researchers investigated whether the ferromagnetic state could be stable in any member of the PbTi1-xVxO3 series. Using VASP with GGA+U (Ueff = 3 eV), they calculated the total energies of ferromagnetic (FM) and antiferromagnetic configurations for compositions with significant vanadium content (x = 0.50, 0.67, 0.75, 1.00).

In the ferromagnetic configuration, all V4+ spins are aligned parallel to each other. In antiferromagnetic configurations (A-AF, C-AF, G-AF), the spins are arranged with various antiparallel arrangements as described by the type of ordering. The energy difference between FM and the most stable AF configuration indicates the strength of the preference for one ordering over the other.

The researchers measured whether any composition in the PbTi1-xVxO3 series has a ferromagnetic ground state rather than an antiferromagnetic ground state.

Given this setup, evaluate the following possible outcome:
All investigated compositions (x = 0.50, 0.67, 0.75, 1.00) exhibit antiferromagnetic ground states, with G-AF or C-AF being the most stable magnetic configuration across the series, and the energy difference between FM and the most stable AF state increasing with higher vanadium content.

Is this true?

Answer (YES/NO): NO